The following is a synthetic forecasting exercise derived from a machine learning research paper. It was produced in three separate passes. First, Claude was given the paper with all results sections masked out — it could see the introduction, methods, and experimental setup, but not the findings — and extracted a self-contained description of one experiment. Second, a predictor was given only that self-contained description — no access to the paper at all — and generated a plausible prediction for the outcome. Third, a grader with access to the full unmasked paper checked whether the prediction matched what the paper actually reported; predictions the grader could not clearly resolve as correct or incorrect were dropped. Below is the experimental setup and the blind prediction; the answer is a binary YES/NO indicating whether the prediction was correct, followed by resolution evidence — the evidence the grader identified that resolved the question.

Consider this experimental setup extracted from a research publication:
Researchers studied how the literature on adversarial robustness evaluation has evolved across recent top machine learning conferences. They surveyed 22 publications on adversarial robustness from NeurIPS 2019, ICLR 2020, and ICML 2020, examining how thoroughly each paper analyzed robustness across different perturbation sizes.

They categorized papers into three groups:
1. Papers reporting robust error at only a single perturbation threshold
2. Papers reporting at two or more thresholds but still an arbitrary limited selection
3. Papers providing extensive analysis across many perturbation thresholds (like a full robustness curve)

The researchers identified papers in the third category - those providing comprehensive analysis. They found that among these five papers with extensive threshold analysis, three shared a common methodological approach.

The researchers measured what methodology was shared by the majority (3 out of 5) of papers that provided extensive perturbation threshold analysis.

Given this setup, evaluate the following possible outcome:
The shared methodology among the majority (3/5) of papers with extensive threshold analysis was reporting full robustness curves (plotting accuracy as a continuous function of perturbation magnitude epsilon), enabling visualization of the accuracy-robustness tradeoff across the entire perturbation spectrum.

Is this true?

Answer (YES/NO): NO